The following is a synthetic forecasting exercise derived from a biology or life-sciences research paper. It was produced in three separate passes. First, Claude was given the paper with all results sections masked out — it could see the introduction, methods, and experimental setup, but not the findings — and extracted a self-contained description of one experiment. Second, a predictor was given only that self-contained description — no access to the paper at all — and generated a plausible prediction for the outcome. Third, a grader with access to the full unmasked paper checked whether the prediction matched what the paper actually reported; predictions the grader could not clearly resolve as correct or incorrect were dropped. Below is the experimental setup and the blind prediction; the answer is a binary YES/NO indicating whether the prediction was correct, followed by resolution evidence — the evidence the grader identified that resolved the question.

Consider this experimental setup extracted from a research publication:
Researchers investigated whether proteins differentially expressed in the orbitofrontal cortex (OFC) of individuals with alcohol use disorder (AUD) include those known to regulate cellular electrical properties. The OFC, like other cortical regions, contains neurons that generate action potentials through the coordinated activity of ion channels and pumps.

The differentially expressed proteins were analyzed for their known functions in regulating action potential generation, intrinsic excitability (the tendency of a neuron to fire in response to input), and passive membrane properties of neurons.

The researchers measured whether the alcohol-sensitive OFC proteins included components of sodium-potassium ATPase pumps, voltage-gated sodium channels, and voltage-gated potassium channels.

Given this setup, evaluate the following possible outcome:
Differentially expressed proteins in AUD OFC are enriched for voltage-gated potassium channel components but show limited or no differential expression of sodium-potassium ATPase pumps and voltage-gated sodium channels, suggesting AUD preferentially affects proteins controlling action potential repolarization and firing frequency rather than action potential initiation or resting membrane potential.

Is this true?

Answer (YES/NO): NO